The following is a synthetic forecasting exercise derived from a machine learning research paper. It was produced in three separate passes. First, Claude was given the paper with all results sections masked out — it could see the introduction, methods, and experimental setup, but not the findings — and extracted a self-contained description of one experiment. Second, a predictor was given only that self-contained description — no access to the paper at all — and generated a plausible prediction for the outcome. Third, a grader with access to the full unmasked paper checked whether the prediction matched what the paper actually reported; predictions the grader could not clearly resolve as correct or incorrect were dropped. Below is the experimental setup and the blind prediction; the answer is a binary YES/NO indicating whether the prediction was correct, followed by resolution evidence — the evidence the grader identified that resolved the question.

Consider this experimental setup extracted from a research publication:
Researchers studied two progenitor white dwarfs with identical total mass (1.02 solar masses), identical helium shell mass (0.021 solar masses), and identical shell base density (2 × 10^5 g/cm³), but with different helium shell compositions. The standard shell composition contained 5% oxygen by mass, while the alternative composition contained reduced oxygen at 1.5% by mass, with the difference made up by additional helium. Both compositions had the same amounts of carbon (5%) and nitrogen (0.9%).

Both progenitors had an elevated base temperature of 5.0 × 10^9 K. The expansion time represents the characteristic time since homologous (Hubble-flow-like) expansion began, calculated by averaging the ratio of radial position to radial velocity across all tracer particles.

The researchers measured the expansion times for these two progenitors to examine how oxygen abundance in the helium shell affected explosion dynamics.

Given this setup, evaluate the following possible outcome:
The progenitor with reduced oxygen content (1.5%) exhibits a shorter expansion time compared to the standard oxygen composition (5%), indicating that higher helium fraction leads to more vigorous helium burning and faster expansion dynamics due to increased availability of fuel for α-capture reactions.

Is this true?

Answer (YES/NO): YES